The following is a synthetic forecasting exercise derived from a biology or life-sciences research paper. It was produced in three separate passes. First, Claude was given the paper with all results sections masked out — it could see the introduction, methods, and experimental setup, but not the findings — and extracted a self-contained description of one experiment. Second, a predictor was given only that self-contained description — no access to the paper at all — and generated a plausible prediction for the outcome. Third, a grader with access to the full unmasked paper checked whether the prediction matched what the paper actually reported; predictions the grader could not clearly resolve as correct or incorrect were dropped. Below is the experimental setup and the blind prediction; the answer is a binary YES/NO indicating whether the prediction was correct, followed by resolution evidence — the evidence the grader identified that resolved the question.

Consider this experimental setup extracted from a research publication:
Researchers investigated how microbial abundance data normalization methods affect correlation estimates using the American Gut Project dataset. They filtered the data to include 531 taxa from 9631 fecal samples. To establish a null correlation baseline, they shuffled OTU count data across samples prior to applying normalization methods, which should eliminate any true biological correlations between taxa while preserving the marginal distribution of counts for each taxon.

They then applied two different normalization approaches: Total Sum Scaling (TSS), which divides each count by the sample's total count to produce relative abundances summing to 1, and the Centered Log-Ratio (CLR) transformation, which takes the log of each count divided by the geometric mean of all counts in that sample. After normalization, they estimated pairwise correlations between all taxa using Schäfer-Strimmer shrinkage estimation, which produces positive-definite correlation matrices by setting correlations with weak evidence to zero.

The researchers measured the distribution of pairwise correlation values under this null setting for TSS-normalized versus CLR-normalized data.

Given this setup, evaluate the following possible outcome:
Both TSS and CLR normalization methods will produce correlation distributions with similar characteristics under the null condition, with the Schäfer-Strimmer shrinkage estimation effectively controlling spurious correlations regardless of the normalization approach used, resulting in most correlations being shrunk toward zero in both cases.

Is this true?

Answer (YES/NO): NO